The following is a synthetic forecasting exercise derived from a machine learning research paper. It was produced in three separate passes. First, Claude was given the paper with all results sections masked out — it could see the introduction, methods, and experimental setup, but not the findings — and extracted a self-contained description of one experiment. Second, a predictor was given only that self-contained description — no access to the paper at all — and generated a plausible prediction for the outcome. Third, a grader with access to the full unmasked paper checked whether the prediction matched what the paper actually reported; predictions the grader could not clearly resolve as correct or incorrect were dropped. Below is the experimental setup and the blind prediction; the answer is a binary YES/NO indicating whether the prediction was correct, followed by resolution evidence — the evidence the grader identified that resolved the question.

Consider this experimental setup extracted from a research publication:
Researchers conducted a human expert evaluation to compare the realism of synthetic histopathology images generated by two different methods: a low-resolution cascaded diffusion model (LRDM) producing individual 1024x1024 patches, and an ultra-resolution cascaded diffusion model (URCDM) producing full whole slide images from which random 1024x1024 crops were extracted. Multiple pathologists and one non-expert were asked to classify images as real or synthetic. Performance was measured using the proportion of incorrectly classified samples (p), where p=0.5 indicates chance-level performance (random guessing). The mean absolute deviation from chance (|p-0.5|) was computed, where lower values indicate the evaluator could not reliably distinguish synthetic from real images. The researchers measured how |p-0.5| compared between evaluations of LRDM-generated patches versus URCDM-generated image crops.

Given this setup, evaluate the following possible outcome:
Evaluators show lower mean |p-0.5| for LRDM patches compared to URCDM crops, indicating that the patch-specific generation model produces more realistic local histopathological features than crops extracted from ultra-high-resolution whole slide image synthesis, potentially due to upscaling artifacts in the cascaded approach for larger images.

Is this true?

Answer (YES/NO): NO